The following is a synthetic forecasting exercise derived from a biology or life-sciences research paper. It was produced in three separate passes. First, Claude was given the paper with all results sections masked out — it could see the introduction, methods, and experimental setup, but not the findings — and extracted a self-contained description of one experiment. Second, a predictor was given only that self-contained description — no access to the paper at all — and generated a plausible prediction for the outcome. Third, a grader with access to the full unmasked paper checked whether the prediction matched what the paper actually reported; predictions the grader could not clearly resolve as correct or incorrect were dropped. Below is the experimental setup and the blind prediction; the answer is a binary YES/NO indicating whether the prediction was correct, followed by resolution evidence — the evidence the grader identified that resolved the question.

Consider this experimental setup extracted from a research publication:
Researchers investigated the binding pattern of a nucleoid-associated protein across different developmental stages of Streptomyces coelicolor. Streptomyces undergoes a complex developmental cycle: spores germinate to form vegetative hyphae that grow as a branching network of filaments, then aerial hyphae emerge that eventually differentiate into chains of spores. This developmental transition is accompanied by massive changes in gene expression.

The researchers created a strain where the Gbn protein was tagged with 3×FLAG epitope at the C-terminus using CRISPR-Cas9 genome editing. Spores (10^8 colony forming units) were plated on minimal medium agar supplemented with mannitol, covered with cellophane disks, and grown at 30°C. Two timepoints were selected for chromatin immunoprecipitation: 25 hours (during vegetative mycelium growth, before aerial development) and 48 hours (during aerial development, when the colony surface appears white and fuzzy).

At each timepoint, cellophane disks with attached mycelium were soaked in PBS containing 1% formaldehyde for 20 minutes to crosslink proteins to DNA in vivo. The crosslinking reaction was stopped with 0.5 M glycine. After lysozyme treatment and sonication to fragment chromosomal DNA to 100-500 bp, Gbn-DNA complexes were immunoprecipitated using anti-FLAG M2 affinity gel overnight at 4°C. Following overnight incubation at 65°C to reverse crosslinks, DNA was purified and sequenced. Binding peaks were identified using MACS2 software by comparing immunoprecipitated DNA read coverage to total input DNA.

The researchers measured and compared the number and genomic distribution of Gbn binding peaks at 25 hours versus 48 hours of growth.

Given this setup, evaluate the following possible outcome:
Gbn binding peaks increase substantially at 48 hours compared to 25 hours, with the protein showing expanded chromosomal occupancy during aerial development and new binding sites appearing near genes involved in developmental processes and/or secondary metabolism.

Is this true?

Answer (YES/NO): NO